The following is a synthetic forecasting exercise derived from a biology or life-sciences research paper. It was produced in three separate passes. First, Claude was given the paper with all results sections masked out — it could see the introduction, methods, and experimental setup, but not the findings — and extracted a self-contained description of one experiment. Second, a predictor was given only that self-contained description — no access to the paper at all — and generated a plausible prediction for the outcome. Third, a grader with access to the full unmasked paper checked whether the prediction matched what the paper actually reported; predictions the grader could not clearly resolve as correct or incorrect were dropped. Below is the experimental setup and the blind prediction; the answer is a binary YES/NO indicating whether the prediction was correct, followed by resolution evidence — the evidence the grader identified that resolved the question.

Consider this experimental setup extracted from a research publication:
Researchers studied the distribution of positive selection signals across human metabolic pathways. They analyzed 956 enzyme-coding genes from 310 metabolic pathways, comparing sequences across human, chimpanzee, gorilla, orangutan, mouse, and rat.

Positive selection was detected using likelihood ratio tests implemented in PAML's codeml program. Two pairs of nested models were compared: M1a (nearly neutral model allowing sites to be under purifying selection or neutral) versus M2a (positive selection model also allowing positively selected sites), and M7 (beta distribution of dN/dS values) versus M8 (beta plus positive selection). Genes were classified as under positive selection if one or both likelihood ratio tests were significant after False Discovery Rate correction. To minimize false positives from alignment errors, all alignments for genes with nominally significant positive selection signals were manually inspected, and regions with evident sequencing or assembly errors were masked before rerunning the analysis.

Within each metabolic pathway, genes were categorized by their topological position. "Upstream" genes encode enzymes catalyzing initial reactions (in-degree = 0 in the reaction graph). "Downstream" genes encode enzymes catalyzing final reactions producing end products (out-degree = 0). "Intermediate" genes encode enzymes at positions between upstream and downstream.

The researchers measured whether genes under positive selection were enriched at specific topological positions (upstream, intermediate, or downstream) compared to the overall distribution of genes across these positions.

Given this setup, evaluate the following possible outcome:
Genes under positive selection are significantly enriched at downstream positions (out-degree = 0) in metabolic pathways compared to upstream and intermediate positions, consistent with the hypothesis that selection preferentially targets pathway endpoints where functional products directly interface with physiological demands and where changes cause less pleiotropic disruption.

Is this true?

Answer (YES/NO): NO